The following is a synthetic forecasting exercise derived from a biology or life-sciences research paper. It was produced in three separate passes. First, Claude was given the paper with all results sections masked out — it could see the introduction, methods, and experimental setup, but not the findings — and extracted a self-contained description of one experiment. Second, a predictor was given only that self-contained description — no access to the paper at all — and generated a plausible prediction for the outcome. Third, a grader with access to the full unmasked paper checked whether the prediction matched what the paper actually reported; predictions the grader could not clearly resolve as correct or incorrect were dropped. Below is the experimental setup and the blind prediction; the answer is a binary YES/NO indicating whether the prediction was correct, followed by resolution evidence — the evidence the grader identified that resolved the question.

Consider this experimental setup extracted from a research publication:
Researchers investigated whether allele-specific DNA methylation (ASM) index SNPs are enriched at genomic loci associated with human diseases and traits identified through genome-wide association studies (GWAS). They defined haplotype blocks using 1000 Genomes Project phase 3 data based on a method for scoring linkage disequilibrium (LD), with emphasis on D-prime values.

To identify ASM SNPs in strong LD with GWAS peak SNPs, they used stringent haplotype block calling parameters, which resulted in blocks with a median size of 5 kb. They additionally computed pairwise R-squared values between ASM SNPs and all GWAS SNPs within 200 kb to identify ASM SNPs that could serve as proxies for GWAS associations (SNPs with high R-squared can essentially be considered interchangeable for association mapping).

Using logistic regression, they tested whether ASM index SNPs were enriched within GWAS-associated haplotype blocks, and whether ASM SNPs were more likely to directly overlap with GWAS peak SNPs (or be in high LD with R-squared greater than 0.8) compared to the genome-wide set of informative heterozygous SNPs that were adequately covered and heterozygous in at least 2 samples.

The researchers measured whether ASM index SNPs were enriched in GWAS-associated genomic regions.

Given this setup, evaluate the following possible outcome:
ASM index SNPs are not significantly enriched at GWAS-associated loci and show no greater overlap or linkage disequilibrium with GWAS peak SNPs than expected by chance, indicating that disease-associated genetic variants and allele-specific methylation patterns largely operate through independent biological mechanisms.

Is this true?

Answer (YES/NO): NO